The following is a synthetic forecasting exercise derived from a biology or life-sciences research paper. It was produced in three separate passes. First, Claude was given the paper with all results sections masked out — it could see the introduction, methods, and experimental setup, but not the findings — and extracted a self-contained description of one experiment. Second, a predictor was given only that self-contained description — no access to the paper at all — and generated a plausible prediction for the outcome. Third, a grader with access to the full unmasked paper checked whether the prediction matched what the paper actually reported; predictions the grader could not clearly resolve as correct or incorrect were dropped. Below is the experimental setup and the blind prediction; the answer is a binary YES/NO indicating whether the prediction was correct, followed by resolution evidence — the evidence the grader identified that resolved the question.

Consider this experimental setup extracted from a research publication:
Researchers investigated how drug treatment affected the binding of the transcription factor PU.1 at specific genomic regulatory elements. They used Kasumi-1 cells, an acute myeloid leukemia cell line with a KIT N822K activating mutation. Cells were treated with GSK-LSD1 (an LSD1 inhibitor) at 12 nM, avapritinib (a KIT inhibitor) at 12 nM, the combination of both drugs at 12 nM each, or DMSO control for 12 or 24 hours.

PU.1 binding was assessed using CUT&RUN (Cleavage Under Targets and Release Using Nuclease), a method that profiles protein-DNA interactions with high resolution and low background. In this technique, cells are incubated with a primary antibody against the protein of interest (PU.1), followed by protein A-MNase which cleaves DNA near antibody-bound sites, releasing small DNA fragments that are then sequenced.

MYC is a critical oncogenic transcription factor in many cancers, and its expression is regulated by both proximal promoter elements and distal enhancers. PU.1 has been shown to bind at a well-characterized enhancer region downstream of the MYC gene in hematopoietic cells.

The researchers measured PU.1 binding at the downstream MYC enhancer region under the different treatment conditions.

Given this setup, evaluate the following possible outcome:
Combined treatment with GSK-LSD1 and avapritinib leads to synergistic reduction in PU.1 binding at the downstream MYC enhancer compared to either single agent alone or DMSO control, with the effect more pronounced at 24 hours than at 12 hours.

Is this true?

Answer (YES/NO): NO